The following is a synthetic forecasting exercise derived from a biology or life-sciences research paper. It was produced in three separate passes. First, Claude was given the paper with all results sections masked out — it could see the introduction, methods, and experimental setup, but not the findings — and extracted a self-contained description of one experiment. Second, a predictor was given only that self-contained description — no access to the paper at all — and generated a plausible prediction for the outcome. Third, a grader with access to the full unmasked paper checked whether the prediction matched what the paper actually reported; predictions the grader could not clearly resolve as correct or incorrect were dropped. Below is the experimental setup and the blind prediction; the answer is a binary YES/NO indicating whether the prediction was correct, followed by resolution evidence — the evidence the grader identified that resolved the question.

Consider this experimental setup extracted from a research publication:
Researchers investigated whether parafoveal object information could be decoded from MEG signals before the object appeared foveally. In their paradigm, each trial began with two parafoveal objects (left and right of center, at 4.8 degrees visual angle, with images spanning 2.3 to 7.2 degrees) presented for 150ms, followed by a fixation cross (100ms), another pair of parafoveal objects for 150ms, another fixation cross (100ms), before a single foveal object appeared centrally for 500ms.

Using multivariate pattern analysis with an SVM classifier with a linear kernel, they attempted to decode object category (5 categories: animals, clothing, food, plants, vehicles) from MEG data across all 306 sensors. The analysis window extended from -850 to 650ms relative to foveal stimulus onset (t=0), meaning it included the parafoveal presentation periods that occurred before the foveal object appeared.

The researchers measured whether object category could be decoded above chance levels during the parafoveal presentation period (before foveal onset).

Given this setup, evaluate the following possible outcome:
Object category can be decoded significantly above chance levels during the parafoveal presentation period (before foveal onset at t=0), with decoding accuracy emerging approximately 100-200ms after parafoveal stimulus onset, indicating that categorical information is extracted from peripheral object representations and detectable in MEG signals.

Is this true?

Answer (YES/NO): NO